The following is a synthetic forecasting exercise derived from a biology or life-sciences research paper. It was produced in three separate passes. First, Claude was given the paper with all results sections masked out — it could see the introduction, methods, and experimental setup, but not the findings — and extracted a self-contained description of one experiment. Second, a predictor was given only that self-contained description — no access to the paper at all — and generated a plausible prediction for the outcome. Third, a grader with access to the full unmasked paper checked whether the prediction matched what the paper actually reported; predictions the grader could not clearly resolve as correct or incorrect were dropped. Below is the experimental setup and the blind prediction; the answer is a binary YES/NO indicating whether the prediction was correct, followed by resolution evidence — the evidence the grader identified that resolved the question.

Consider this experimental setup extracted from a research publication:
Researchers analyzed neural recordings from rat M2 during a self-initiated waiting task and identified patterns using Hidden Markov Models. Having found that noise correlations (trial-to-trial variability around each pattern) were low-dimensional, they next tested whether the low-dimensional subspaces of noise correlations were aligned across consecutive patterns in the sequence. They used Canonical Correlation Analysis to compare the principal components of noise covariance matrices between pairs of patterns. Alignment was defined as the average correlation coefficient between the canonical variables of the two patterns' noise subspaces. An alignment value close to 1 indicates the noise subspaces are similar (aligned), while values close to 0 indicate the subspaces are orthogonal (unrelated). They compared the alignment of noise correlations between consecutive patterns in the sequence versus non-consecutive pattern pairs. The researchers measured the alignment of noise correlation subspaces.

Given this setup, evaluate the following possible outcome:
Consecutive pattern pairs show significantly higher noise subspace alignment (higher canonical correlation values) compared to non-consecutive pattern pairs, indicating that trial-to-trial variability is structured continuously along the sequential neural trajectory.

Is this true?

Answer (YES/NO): YES